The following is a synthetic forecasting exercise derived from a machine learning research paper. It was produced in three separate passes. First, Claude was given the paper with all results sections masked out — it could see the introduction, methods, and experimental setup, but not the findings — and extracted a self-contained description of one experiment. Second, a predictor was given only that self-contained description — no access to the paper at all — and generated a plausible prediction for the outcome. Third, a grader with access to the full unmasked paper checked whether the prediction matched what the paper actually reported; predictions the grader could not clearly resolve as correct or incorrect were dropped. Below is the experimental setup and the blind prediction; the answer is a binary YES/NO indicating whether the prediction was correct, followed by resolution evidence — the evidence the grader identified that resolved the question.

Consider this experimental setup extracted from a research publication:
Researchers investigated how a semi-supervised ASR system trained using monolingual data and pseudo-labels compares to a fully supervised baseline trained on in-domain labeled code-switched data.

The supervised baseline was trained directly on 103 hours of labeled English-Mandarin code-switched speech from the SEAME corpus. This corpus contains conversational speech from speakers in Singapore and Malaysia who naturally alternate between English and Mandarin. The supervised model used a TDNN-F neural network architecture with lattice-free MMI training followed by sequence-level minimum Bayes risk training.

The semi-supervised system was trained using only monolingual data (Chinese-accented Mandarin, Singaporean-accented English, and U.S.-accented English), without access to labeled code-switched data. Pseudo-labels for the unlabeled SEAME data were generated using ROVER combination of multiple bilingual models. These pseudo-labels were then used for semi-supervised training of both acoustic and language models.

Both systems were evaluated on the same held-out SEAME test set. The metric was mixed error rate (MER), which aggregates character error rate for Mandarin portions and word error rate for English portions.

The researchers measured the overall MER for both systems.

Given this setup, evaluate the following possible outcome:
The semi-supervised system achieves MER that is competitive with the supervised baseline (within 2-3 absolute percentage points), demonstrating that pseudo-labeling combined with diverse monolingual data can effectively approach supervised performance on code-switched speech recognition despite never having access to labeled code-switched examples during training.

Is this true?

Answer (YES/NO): NO